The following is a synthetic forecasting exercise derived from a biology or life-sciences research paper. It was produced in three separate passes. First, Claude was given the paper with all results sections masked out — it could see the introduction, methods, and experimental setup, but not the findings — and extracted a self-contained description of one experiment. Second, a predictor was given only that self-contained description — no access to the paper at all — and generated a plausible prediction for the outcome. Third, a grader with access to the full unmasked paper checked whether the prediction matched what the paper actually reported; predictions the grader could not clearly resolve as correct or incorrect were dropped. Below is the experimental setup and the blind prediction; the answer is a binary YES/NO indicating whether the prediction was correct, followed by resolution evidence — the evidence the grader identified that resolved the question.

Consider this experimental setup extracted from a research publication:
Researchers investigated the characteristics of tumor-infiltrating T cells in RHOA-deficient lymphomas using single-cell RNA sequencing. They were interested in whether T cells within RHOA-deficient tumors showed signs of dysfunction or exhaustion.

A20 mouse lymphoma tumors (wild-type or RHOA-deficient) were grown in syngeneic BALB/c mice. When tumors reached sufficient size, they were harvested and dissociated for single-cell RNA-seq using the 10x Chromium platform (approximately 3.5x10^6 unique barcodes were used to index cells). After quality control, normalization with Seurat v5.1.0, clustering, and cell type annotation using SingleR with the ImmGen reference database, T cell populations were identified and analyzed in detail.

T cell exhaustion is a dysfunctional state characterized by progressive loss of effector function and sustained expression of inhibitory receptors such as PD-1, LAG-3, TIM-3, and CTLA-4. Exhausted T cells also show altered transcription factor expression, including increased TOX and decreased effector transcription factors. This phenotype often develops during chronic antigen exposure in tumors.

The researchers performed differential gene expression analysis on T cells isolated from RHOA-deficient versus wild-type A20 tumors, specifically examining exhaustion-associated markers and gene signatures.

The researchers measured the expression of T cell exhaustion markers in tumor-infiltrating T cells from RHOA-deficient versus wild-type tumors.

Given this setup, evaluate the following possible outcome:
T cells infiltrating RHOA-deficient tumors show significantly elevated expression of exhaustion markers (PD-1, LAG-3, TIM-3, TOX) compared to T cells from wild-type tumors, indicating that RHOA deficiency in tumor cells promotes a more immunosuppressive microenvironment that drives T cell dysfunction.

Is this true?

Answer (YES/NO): YES